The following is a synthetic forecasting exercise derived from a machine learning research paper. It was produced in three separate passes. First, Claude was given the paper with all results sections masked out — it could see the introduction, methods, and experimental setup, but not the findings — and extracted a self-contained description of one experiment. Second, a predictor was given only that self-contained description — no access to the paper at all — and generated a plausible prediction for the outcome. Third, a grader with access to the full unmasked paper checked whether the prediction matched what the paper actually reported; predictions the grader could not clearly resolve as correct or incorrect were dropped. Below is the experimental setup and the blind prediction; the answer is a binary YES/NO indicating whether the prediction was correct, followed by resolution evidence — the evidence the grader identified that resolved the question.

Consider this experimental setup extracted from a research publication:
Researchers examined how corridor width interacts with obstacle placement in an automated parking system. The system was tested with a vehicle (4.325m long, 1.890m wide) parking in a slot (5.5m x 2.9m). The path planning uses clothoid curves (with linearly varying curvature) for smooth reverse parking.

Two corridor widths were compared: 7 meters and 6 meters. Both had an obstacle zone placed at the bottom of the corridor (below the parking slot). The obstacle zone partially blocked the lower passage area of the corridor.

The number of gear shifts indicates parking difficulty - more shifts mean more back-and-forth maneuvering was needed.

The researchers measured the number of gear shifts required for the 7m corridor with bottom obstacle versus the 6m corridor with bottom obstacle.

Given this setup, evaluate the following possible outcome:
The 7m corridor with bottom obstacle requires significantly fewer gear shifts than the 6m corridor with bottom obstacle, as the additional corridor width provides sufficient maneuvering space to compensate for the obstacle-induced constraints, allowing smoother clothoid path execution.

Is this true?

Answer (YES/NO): YES